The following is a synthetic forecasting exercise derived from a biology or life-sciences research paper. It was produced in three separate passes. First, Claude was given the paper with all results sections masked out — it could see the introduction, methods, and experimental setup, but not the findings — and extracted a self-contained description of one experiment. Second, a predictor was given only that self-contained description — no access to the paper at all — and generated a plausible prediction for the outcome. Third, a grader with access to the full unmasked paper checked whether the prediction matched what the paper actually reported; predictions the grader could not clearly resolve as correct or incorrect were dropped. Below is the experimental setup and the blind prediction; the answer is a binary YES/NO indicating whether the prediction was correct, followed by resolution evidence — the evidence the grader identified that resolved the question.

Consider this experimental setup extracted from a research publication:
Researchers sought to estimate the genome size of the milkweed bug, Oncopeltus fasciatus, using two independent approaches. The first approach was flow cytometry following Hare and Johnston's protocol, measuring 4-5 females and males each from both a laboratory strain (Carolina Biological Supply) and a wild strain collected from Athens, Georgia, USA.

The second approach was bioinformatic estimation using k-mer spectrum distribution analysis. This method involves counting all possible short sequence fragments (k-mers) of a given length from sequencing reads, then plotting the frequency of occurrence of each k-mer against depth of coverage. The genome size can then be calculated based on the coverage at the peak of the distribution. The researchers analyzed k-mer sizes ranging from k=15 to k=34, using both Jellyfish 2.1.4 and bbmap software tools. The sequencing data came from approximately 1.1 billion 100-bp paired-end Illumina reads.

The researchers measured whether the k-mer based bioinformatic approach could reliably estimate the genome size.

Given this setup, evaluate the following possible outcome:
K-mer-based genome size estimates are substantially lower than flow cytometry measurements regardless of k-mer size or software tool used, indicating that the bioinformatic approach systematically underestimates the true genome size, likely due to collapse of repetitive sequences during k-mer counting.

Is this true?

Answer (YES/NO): NO